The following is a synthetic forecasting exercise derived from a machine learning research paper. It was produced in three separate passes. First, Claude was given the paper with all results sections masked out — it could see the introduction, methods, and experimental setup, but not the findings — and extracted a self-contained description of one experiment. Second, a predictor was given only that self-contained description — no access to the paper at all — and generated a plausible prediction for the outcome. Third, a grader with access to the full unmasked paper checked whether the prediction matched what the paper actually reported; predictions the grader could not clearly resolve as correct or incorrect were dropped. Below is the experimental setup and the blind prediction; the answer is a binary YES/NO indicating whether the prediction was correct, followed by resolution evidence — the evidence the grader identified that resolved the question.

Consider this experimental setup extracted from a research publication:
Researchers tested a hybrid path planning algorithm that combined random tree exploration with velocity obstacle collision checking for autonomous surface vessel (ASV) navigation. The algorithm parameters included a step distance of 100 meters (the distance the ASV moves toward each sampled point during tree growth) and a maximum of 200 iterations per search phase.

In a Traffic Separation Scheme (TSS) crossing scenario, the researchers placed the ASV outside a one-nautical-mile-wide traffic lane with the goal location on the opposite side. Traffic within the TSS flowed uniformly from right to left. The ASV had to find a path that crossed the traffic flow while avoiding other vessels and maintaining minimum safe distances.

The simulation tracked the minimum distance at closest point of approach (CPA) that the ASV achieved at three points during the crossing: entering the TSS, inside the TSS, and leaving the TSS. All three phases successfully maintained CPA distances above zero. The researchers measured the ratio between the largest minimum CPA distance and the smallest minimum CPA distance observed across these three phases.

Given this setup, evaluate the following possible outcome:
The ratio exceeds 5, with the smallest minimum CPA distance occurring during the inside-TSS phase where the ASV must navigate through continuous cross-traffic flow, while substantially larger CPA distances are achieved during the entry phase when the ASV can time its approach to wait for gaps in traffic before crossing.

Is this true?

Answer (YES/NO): NO